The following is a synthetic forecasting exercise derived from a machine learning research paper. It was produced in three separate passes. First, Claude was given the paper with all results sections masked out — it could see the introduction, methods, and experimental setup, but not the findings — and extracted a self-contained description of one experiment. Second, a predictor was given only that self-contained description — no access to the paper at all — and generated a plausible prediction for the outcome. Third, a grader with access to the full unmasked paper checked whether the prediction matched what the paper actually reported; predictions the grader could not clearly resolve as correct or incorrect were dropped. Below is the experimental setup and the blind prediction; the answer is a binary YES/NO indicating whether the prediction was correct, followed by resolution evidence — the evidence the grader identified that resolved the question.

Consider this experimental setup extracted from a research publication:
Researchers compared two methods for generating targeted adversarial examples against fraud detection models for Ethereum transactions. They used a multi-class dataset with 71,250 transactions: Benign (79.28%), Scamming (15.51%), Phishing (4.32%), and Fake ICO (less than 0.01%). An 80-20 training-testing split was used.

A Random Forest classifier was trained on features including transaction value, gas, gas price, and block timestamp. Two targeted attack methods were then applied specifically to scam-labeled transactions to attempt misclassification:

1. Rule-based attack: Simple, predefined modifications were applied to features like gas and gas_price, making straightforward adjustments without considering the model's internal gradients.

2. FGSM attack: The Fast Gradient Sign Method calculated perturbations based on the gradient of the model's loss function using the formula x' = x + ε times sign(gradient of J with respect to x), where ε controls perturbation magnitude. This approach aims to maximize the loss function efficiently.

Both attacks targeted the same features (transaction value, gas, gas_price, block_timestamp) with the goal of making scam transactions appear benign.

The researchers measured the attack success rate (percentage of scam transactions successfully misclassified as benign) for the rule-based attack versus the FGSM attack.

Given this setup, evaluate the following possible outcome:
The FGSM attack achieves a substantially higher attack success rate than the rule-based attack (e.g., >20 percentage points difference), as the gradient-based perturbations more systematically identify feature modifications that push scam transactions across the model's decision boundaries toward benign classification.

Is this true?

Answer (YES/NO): NO